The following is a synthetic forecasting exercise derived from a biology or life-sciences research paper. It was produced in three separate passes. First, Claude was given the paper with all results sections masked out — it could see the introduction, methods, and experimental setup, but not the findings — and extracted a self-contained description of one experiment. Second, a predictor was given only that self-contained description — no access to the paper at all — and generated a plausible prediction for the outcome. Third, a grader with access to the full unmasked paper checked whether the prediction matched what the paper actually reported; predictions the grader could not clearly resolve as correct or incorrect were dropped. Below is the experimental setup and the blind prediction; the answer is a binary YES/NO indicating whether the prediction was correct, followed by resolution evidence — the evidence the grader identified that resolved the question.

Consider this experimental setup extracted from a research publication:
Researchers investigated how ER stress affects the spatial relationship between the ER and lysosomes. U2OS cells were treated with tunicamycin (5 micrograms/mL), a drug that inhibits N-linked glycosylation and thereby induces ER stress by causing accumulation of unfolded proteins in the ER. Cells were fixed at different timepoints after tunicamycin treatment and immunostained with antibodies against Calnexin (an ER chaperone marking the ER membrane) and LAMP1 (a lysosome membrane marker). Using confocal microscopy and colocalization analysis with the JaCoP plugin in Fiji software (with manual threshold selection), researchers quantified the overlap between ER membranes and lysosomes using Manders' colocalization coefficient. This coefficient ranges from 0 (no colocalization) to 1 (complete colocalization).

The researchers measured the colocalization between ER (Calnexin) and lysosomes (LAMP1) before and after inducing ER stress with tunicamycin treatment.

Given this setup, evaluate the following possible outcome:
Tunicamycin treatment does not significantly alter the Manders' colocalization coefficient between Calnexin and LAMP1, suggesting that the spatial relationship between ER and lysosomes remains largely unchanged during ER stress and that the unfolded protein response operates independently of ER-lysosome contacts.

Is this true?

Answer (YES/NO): NO